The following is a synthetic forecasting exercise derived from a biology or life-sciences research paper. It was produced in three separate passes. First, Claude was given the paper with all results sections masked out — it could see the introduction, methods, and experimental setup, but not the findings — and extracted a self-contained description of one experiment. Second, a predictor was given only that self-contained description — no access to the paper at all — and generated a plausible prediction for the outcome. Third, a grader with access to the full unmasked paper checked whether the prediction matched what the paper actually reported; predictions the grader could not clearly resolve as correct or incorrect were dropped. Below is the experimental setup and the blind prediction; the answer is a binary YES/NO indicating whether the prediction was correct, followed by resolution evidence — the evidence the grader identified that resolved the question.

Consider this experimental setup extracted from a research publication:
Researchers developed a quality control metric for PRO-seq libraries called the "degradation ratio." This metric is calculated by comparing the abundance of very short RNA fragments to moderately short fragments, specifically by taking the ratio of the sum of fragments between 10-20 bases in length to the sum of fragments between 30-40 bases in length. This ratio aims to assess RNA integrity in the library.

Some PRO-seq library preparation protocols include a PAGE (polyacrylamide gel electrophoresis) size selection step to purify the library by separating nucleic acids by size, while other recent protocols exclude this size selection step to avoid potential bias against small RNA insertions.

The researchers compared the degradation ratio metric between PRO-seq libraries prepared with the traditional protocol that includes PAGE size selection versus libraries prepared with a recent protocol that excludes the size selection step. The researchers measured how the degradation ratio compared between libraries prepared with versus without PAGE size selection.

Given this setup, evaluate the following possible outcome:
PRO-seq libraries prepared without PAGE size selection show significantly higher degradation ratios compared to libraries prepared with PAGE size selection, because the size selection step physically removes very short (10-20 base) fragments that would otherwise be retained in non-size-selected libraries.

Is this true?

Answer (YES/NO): YES